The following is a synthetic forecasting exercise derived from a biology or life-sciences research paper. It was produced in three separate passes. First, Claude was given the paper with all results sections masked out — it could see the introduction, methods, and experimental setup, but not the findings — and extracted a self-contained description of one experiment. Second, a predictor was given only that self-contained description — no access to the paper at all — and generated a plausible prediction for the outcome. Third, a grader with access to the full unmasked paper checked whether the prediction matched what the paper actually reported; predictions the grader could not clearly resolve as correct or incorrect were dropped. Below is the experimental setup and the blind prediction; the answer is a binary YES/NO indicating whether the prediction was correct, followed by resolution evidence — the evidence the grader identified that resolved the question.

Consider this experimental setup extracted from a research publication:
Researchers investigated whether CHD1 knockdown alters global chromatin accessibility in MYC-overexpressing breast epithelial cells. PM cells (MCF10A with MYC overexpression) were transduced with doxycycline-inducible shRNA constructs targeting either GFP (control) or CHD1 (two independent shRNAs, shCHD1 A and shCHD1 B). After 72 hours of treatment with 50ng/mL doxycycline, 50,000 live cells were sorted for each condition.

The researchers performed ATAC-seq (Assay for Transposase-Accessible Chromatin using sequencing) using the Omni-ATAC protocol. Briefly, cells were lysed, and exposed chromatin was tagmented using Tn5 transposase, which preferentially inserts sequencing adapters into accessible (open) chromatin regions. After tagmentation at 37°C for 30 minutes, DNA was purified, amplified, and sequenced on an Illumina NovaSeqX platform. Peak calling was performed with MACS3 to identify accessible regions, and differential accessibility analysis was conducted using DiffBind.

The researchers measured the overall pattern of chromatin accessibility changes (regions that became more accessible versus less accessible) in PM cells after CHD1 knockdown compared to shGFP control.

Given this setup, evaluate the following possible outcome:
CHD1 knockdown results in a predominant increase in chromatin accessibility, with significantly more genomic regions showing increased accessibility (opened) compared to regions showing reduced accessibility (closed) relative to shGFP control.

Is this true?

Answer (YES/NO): NO